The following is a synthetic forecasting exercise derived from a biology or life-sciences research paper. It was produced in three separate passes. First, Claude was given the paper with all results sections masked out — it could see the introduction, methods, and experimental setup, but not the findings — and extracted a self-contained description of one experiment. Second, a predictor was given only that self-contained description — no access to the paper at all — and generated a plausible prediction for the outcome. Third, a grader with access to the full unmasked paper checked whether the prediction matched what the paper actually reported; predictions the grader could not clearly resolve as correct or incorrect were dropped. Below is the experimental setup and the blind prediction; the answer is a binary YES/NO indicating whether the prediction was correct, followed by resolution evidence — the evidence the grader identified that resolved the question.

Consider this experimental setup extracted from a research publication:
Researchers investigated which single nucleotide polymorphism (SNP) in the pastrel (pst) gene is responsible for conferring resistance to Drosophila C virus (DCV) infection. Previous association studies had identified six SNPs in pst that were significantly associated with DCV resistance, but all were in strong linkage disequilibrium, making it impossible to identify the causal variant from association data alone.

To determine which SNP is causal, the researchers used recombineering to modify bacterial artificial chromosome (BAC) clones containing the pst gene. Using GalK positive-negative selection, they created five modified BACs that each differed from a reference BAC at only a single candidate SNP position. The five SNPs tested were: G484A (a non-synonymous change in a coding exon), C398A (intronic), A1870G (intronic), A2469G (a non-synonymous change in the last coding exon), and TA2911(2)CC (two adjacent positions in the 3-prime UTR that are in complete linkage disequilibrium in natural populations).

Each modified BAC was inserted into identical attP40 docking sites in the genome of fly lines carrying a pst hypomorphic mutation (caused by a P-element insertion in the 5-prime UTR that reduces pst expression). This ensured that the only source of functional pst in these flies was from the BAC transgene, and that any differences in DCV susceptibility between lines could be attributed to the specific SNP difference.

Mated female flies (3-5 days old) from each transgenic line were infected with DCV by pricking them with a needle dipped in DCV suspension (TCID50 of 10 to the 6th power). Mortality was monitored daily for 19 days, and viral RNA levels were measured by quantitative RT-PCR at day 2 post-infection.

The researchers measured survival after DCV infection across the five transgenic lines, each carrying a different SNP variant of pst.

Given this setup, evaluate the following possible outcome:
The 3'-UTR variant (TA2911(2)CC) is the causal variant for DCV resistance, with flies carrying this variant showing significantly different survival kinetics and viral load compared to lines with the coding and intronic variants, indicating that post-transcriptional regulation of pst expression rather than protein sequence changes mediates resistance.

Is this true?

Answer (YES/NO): NO